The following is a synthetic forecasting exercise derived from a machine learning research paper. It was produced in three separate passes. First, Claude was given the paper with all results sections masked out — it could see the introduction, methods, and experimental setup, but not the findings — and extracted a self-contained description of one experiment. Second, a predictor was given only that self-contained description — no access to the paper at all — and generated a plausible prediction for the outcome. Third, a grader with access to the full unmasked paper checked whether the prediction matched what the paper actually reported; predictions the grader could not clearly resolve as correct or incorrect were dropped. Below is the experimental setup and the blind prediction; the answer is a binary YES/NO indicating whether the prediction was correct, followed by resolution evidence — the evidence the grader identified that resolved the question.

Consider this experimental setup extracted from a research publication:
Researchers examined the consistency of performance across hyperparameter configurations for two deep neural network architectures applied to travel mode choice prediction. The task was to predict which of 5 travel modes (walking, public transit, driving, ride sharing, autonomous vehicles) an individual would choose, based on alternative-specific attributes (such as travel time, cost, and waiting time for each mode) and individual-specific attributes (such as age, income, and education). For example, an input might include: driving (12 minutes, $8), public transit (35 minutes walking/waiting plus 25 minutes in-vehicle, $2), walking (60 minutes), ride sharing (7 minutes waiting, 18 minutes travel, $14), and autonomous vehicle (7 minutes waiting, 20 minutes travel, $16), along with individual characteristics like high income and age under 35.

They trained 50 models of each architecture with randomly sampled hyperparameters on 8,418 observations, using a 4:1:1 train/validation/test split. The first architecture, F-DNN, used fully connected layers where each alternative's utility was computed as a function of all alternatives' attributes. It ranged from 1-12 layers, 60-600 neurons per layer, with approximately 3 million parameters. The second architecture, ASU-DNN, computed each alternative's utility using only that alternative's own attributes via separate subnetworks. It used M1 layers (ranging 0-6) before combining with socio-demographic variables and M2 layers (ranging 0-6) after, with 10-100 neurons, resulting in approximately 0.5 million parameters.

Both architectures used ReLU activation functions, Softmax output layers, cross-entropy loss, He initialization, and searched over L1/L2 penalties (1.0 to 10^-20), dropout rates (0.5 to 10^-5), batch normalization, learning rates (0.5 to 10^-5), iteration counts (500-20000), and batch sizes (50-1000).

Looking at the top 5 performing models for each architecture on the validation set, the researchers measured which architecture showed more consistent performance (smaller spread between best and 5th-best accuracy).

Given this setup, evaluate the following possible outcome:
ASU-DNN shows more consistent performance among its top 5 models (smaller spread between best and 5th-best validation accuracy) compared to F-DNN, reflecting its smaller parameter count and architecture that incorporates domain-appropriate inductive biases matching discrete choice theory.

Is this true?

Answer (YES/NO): NO